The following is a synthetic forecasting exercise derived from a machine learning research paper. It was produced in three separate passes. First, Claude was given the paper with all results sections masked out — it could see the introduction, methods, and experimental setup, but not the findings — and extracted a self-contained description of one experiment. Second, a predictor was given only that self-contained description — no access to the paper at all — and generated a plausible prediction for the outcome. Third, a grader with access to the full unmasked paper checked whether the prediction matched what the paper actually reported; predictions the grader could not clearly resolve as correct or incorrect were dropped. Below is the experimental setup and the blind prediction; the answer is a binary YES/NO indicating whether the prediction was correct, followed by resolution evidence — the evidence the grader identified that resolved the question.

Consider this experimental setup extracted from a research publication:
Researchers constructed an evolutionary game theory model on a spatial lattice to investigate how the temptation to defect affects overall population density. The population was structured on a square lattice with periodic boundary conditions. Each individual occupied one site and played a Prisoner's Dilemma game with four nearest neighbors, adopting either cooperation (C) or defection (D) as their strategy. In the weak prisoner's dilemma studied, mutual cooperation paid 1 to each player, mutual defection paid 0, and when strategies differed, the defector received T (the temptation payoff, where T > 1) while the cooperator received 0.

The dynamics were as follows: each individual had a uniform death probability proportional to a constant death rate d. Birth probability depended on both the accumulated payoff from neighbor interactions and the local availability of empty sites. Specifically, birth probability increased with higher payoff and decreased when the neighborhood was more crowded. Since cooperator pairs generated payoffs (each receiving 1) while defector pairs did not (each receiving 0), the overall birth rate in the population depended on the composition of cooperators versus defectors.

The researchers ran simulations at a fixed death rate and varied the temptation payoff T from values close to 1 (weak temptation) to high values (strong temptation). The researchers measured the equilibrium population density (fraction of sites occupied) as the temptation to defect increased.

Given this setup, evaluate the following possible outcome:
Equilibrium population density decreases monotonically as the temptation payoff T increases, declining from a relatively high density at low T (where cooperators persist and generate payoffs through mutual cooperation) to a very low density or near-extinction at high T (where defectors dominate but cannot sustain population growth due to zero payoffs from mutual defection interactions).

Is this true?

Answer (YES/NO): NO